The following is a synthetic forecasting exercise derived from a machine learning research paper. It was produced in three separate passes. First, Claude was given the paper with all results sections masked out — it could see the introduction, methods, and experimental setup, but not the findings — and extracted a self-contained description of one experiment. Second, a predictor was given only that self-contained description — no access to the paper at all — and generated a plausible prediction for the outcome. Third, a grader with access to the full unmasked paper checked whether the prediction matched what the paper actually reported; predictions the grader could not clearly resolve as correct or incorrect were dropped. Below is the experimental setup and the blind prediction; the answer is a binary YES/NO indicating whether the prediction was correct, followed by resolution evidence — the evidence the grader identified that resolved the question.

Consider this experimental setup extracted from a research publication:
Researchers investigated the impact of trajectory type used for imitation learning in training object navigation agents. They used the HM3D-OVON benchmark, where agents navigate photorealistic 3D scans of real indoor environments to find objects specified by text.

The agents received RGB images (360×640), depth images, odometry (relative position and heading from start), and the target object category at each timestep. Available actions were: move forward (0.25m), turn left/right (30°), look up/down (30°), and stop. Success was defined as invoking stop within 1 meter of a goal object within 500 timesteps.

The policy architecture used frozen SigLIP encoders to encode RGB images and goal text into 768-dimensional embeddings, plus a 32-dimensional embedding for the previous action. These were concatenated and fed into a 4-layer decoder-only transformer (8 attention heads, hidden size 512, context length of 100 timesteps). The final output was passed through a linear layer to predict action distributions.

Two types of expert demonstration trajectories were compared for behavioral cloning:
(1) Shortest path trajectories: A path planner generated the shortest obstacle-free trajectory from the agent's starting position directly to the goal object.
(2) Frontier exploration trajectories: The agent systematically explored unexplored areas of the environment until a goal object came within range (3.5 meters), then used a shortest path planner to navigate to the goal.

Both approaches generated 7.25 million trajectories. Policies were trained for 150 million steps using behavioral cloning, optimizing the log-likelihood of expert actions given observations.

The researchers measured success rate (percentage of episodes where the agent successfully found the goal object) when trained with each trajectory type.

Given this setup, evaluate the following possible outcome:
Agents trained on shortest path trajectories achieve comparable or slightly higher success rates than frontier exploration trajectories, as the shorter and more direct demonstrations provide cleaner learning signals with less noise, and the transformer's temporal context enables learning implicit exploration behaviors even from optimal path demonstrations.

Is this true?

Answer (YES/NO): NO